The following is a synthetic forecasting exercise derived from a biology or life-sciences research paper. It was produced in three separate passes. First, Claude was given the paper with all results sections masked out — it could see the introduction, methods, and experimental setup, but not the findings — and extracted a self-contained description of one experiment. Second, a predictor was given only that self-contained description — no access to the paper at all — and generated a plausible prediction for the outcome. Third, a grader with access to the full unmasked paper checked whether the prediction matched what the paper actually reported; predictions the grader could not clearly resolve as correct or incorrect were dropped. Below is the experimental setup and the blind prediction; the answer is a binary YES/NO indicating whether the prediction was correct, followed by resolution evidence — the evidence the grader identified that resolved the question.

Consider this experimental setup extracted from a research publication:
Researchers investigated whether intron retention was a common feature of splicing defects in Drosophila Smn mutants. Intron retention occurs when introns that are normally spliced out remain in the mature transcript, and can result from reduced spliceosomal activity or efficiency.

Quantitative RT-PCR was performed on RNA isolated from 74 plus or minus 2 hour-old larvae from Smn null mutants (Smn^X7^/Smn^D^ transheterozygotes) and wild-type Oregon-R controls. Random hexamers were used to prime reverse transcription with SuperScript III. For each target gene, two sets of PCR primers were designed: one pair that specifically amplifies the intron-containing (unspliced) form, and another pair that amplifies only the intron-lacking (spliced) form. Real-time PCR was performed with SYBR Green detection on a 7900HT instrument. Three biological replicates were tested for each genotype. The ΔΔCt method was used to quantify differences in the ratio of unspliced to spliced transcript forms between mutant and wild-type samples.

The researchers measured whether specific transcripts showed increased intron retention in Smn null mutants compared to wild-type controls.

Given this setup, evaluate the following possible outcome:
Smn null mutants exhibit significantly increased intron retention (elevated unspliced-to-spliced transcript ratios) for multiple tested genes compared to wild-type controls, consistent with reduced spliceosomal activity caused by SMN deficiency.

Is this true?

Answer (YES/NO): YES